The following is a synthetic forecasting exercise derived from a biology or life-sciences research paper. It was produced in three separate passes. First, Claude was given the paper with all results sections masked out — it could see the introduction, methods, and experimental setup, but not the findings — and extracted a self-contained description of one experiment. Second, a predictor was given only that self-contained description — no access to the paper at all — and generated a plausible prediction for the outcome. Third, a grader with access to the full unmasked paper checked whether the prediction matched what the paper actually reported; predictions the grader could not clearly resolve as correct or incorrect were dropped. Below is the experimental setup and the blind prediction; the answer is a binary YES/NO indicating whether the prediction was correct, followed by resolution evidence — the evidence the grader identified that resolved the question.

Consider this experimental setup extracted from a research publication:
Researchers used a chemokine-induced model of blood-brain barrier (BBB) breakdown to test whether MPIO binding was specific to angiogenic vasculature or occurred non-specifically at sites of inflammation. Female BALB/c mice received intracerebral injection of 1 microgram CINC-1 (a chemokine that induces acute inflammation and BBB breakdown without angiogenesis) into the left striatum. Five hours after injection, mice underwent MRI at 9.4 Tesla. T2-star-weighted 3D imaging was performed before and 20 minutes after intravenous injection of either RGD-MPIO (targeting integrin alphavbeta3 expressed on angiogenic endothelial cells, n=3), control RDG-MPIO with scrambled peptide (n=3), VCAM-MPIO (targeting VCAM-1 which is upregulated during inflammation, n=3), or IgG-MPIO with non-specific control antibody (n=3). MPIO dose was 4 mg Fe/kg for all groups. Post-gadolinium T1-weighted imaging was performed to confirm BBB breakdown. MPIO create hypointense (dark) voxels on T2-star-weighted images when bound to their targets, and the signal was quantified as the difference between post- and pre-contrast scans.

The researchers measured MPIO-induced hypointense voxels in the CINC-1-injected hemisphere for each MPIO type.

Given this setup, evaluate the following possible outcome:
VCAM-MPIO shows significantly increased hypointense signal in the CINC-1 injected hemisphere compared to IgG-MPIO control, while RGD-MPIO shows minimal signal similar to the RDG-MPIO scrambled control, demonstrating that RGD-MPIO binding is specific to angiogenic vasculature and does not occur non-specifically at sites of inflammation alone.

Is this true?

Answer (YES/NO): NO